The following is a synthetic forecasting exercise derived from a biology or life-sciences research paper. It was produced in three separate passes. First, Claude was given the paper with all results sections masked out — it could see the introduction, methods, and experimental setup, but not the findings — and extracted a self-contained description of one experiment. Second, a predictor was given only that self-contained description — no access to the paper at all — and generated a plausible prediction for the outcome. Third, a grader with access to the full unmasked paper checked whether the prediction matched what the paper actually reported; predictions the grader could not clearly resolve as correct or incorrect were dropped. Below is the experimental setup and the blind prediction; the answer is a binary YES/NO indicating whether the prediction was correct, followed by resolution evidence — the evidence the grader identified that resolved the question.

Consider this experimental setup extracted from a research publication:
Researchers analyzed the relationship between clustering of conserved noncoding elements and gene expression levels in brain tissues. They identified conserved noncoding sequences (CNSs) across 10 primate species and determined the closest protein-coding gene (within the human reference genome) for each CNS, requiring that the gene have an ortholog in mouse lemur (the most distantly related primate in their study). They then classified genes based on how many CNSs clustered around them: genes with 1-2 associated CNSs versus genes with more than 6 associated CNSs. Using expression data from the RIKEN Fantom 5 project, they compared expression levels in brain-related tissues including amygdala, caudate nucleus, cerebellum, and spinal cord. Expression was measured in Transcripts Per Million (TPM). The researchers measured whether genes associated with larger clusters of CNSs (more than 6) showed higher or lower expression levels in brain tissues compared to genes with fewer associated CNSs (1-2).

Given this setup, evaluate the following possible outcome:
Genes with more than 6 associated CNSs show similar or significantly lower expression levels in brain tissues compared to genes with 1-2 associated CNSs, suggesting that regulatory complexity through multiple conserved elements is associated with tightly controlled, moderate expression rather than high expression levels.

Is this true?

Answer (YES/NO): YES